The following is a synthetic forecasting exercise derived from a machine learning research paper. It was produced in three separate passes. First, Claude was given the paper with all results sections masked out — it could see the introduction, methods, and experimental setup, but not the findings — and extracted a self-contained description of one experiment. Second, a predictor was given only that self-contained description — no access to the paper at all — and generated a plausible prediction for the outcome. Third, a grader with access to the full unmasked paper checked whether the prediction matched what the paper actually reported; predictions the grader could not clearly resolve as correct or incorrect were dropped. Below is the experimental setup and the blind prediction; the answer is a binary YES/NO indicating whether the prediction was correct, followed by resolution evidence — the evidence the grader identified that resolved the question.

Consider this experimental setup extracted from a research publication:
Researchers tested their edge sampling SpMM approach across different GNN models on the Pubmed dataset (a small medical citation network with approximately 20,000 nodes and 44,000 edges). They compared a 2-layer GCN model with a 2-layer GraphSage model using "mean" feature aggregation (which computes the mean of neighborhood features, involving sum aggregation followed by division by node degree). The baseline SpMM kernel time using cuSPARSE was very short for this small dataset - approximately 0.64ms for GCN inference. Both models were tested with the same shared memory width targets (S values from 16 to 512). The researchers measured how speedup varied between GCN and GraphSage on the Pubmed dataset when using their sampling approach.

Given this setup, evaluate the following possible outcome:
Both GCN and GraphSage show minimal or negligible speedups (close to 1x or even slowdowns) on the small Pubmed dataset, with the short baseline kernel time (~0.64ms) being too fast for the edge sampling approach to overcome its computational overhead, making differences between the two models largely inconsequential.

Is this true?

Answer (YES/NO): NO